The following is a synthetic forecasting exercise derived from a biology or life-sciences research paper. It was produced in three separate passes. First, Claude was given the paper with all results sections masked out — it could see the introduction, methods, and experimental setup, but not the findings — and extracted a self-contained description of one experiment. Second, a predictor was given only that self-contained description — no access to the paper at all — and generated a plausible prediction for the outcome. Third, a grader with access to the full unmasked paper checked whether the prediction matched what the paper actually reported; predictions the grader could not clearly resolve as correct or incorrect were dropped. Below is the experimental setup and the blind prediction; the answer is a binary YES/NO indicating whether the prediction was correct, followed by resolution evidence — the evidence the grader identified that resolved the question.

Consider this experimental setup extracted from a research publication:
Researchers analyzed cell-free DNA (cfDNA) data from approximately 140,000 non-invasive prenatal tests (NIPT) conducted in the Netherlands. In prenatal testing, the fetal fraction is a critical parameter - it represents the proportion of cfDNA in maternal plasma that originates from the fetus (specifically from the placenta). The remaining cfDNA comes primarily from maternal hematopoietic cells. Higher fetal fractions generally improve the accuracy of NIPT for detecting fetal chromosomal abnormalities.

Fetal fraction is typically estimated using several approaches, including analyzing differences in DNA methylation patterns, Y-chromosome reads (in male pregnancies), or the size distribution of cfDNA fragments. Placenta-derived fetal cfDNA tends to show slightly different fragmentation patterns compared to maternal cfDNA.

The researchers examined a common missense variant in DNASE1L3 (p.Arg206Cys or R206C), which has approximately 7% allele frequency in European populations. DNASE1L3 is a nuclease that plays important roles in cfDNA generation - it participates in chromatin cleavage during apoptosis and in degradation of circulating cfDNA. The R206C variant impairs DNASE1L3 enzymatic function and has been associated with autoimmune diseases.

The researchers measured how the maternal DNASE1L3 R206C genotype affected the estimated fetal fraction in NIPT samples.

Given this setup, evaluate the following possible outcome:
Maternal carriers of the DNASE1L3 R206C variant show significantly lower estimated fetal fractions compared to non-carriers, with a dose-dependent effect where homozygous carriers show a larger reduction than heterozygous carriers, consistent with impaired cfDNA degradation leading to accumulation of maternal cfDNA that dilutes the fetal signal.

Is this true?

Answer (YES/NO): NO